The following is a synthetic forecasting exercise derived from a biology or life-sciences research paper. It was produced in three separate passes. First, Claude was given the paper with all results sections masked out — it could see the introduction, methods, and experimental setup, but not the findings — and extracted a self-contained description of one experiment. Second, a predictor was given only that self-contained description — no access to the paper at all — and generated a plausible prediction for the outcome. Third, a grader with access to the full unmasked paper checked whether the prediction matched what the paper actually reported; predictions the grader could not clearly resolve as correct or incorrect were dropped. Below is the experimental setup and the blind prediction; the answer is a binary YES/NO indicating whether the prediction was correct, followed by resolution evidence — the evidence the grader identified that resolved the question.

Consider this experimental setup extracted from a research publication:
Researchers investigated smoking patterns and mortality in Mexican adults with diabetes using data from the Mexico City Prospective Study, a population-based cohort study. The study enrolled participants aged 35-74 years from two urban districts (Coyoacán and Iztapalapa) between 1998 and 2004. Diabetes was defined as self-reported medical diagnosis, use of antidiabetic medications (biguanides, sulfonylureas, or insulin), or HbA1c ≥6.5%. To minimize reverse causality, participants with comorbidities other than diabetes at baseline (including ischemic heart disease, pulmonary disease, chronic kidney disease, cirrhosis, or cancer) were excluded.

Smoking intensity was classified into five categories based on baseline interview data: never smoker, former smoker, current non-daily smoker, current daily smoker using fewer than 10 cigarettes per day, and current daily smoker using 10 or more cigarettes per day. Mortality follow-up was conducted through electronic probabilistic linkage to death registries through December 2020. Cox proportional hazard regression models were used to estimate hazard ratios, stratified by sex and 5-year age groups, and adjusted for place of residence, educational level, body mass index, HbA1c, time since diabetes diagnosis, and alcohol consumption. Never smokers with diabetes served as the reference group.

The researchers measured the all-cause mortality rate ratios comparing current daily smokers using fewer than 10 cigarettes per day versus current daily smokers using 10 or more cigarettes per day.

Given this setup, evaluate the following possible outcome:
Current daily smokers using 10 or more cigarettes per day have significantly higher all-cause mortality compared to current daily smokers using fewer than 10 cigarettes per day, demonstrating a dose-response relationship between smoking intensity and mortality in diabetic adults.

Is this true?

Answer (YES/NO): YES